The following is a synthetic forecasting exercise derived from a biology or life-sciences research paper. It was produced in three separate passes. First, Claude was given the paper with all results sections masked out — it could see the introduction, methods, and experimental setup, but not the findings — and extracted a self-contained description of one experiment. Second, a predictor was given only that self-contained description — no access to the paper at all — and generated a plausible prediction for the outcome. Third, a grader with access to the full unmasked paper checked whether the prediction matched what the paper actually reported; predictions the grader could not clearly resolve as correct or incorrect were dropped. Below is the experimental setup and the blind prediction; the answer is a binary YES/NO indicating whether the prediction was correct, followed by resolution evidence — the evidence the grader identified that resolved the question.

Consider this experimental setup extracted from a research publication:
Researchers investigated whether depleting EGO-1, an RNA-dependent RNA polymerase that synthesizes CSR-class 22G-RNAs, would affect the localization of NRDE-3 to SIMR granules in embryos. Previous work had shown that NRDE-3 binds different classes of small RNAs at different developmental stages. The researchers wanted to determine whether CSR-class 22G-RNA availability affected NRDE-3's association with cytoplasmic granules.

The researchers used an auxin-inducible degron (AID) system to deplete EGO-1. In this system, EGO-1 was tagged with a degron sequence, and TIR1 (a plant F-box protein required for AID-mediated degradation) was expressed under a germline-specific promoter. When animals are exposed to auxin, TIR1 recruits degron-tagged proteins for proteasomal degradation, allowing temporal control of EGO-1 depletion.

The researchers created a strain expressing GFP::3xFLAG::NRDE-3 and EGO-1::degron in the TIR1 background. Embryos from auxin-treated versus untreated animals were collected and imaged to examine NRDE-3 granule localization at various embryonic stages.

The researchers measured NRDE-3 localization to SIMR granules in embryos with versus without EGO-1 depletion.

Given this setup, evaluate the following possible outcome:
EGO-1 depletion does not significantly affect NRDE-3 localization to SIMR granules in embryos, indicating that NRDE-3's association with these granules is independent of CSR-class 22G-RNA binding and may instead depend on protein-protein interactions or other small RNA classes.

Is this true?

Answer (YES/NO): YES